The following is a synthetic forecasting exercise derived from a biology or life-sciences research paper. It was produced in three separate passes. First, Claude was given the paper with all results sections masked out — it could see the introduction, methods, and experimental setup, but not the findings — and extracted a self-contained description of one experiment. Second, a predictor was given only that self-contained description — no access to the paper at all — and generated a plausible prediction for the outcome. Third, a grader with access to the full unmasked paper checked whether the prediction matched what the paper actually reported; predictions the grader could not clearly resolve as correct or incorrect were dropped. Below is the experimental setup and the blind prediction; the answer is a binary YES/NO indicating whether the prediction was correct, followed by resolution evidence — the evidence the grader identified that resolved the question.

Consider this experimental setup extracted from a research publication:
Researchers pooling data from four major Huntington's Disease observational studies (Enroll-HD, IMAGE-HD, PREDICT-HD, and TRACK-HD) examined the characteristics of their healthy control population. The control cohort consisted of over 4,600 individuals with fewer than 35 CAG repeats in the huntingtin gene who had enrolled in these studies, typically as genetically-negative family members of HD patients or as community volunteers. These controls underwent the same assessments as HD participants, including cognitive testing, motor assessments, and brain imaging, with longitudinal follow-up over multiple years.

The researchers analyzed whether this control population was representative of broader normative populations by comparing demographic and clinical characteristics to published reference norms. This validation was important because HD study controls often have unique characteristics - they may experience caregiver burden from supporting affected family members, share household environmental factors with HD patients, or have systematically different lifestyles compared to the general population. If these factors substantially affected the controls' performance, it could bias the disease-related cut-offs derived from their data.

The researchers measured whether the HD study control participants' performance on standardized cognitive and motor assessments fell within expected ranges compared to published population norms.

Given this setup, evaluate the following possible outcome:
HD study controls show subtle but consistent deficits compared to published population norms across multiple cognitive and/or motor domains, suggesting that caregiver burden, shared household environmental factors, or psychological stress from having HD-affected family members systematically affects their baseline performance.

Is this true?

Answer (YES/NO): NO